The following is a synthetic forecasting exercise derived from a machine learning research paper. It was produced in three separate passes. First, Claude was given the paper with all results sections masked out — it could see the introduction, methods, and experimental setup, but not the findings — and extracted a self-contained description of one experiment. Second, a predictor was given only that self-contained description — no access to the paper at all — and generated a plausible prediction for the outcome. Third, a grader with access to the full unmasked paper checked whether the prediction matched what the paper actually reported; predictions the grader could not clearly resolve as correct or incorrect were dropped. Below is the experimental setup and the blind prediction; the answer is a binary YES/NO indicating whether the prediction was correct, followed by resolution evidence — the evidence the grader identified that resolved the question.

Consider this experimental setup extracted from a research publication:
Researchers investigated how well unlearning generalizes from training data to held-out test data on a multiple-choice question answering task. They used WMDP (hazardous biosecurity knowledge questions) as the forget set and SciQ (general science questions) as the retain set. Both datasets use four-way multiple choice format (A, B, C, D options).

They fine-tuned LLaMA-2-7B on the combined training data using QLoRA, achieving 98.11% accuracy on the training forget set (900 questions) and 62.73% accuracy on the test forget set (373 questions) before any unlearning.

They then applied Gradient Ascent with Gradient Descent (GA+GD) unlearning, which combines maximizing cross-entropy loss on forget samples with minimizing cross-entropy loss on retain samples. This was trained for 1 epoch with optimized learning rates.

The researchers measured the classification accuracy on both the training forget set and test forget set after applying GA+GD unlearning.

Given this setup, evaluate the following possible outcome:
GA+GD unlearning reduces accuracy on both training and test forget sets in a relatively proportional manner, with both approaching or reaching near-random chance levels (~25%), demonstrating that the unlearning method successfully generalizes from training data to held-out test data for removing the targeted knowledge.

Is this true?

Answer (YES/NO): YES